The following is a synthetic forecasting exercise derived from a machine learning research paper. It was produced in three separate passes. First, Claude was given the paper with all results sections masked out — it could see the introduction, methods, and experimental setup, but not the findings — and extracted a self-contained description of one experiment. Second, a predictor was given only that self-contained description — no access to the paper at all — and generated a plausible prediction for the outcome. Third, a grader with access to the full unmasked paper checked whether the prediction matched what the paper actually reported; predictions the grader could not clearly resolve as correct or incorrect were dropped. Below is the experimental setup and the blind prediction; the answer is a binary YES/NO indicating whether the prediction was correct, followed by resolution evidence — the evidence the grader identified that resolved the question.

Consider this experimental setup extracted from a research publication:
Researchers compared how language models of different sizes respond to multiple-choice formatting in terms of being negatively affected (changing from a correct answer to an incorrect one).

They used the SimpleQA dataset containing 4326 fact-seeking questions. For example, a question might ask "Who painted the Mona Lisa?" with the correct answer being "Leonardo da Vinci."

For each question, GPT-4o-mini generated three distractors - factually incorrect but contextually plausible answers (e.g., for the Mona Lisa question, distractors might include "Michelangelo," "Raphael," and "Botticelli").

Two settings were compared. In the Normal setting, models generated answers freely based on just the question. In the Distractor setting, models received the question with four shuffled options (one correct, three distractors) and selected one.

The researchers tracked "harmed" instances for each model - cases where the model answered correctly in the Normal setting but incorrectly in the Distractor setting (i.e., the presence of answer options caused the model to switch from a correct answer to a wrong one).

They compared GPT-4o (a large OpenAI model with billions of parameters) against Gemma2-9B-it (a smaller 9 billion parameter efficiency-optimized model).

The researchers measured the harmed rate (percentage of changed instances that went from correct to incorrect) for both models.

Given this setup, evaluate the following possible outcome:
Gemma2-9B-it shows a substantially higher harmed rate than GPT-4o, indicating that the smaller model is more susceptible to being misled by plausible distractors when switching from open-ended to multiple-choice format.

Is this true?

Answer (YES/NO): NO